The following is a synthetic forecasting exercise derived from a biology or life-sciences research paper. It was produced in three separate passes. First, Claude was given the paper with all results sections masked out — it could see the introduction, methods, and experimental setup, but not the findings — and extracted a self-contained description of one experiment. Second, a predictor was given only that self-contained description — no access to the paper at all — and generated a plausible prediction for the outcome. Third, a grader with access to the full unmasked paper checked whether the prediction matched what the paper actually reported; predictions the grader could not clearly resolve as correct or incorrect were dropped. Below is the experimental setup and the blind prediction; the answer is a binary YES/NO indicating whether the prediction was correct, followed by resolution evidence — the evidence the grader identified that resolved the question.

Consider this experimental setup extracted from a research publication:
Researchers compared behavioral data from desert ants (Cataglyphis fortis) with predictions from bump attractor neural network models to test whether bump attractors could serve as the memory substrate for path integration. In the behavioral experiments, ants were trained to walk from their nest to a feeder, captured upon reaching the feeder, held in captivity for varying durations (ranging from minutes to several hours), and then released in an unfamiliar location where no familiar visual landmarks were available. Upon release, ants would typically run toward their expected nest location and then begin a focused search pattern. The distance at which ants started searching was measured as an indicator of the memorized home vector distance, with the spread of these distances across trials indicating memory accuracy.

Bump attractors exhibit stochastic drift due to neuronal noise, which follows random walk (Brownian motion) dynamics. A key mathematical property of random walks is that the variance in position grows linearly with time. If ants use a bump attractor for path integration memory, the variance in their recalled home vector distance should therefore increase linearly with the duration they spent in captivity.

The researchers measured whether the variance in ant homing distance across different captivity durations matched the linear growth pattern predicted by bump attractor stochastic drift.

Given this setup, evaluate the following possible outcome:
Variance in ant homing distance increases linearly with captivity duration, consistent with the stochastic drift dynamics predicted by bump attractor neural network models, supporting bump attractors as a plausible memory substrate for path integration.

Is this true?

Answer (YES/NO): NO